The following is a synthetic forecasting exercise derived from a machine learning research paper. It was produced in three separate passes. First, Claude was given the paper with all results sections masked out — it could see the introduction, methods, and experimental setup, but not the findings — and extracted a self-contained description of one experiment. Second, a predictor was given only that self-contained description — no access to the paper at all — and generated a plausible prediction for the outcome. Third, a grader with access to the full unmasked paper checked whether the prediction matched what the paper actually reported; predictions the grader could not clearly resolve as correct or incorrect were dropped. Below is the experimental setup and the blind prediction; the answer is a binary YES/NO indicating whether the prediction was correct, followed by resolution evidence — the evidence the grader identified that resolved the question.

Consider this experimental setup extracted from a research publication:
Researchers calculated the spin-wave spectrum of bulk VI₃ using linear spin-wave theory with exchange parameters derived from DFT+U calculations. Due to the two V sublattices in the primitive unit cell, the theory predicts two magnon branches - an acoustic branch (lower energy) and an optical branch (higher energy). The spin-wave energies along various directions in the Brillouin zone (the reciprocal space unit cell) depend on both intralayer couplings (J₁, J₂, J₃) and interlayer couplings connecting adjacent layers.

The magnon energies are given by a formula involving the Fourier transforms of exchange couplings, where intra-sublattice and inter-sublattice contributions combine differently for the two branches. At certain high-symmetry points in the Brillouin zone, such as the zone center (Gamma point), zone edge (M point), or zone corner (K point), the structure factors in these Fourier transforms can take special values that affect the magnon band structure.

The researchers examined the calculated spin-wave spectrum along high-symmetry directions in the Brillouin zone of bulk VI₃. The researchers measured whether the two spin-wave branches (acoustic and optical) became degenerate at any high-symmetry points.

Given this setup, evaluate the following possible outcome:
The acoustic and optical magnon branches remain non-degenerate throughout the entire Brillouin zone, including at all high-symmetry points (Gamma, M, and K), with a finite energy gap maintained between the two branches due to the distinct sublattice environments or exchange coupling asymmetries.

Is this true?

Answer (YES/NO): NO